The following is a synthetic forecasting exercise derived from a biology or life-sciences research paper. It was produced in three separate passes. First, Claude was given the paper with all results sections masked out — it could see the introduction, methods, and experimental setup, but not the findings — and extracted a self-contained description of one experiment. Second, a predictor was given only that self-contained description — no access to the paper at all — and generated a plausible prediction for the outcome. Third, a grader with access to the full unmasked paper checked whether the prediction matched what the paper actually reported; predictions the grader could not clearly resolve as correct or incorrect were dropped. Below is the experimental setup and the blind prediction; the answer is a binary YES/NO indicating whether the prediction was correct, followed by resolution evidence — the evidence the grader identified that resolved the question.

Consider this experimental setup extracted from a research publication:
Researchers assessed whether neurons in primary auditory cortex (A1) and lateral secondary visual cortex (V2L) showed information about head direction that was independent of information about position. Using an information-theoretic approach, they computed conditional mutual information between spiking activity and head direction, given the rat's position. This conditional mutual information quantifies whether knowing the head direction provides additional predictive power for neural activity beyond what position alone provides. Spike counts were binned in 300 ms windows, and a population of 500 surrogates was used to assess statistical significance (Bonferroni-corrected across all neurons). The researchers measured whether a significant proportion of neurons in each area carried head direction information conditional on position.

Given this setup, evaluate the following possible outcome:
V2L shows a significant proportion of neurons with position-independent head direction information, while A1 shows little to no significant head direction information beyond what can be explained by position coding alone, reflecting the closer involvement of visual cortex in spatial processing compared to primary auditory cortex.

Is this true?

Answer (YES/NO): NO